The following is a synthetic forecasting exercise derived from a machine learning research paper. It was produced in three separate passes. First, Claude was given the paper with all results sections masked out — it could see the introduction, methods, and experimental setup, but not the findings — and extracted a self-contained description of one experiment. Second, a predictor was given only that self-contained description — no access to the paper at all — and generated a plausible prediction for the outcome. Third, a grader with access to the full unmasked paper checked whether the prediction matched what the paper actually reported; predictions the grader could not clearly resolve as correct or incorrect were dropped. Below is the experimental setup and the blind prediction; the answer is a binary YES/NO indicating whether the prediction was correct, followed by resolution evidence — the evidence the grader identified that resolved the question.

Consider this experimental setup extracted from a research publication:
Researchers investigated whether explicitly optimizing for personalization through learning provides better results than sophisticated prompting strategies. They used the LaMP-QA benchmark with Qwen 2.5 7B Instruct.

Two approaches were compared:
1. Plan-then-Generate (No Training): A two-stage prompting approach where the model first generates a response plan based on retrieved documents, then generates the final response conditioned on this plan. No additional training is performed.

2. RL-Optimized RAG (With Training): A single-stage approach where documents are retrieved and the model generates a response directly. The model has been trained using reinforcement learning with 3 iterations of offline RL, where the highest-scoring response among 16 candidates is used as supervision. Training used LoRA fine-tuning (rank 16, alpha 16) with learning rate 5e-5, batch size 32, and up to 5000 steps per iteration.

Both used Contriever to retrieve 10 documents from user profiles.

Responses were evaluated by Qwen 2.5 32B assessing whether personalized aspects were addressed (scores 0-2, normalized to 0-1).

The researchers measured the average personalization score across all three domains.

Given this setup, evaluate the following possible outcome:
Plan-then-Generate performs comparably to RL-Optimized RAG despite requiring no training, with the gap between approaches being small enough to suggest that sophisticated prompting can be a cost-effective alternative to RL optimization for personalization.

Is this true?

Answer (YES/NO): YES